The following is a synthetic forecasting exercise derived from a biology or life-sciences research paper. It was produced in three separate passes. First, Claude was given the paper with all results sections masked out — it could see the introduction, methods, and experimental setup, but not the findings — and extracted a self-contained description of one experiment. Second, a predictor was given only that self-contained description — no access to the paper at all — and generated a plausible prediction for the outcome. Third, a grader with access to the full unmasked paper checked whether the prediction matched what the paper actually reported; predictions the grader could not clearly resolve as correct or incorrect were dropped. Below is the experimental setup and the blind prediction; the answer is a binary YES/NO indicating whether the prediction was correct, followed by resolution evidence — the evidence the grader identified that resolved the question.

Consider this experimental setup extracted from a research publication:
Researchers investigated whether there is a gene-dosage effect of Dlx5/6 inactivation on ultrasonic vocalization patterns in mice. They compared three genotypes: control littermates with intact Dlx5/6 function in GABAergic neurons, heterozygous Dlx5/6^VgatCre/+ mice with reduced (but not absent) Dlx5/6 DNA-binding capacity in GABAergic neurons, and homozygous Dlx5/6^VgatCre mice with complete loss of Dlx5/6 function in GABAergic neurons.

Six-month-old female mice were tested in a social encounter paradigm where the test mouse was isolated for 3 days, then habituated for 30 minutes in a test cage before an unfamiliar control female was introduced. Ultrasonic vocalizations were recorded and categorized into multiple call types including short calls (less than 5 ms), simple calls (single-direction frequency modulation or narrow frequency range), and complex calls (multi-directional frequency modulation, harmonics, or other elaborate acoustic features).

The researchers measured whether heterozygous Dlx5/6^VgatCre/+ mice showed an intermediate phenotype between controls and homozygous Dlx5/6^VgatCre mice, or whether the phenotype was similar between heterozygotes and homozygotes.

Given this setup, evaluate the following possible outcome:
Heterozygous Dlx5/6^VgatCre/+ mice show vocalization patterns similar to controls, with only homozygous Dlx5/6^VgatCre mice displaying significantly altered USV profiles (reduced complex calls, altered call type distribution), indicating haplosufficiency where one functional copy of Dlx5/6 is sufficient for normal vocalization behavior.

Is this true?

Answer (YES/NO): NO